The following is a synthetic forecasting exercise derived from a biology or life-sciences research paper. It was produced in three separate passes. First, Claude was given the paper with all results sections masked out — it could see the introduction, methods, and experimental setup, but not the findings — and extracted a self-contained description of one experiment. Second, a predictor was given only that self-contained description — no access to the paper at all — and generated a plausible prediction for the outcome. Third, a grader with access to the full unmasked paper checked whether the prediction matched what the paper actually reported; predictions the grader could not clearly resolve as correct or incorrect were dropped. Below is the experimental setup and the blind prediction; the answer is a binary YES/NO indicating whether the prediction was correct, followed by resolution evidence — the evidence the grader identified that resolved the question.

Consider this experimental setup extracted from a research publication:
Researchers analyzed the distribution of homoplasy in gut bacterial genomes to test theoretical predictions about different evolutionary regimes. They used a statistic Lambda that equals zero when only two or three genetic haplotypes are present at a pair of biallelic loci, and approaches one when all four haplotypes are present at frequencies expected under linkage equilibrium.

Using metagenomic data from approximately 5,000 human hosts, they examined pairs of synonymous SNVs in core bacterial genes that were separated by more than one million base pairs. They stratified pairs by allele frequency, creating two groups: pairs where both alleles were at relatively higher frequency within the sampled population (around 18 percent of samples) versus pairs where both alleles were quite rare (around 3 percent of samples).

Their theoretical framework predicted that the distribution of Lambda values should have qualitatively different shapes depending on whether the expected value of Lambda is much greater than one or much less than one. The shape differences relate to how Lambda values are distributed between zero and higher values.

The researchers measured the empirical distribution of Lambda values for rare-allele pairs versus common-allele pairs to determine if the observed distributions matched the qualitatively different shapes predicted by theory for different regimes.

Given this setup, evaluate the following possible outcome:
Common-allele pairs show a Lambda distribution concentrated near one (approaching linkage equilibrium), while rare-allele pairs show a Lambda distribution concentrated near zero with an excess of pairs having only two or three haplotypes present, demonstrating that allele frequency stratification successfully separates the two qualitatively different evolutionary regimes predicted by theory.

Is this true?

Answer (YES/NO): NO